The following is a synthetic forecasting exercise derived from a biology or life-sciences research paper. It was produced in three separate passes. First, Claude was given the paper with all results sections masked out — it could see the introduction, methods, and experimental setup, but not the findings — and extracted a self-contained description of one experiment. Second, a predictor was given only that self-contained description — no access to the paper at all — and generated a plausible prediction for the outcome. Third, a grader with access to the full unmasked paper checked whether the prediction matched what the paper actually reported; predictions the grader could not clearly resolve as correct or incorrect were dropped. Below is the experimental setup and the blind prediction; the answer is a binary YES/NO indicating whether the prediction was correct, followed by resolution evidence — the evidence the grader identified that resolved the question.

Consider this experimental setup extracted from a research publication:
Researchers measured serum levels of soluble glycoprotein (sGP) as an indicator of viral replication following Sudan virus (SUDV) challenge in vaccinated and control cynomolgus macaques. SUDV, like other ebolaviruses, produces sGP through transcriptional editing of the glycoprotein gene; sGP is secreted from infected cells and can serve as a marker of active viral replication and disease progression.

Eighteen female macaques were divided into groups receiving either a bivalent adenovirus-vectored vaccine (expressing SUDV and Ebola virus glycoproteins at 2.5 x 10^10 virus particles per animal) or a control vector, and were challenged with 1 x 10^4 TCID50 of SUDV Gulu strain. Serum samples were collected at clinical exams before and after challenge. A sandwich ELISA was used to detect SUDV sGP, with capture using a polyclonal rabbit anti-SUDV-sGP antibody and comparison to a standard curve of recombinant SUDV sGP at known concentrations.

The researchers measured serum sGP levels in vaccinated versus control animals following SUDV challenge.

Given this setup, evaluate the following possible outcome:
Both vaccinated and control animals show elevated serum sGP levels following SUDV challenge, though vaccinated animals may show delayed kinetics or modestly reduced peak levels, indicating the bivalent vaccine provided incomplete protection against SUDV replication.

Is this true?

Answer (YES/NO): NO